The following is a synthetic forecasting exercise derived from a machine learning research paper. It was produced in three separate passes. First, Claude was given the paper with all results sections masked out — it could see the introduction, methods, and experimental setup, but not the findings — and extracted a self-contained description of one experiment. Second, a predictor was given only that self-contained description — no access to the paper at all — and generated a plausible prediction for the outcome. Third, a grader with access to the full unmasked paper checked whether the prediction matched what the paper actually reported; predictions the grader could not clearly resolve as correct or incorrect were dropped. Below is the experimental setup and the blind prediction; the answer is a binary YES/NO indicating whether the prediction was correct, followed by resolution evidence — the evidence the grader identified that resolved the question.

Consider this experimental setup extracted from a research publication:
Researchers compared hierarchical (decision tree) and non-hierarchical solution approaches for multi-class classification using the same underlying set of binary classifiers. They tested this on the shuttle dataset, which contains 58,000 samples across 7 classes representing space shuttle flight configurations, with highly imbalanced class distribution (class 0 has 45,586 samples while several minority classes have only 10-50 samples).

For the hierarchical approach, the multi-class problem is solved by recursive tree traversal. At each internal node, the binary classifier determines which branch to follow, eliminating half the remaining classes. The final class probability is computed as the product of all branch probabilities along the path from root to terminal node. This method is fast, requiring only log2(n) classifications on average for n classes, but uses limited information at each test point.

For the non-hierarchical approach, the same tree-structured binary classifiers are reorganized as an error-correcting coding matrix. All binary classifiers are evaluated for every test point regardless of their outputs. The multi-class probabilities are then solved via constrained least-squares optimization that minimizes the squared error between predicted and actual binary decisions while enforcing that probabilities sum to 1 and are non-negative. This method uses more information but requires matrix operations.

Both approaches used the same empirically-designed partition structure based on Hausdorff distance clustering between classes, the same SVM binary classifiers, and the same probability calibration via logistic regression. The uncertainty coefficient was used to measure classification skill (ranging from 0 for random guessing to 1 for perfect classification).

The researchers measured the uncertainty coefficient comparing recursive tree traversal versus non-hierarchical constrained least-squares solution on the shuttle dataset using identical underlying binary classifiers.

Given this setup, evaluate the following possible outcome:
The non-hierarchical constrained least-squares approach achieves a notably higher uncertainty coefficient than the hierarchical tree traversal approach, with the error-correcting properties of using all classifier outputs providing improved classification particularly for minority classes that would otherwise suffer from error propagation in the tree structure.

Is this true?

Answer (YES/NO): NO